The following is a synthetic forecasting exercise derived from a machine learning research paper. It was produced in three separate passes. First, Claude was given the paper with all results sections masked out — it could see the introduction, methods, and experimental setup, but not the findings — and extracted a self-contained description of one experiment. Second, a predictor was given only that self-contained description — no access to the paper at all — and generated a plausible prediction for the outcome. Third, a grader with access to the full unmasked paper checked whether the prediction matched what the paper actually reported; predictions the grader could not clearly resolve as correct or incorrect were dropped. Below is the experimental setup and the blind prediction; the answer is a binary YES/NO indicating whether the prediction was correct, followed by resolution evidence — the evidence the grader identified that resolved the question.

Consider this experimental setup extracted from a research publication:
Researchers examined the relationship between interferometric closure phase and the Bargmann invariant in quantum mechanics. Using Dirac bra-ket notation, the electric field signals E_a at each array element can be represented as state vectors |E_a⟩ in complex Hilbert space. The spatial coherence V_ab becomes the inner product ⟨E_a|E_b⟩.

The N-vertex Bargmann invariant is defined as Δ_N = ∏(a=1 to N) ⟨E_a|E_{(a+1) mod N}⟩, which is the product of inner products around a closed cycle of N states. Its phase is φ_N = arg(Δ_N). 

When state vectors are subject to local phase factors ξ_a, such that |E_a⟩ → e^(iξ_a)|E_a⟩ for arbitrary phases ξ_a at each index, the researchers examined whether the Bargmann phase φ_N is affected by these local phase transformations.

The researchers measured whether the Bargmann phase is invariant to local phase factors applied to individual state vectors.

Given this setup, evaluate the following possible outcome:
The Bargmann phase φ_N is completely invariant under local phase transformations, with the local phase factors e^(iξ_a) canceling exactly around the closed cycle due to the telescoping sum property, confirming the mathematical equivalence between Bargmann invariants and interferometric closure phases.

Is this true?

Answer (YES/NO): YES